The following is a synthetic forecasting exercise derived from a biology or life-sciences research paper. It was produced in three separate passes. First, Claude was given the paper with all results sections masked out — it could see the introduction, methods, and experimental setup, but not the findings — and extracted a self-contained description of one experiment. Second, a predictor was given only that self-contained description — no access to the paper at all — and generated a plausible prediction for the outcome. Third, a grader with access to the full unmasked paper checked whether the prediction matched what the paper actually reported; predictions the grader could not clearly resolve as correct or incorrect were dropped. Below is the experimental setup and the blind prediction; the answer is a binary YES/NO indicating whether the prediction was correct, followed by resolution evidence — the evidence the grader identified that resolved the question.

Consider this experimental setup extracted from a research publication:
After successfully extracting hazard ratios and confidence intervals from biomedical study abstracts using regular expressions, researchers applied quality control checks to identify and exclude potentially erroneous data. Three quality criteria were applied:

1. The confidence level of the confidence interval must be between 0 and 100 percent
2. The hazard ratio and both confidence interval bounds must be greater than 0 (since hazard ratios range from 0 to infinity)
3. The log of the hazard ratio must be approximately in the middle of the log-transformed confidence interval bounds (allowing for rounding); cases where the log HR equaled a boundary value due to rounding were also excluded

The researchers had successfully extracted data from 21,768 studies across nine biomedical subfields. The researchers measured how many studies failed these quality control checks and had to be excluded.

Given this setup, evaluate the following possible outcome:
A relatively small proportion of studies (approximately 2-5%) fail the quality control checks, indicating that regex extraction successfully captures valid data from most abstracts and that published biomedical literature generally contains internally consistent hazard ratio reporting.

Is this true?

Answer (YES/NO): NO